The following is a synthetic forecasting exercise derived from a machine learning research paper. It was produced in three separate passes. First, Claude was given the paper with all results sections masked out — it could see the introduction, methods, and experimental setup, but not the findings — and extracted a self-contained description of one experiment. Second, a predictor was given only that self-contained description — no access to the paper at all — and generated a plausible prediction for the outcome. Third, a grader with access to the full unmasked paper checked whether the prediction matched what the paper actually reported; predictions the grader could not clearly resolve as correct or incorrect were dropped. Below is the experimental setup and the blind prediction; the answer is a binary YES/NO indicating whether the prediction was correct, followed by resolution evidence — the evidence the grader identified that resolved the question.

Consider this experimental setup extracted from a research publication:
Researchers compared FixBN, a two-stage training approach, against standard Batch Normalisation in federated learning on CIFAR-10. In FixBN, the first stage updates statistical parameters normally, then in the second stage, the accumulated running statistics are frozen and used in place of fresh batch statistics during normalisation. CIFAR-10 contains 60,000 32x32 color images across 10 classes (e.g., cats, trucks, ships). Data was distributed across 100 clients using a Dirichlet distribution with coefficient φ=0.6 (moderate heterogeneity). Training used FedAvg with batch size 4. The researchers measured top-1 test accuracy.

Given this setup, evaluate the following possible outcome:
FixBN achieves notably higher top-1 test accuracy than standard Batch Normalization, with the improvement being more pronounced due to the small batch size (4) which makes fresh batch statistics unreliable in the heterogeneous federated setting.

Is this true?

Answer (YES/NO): NO